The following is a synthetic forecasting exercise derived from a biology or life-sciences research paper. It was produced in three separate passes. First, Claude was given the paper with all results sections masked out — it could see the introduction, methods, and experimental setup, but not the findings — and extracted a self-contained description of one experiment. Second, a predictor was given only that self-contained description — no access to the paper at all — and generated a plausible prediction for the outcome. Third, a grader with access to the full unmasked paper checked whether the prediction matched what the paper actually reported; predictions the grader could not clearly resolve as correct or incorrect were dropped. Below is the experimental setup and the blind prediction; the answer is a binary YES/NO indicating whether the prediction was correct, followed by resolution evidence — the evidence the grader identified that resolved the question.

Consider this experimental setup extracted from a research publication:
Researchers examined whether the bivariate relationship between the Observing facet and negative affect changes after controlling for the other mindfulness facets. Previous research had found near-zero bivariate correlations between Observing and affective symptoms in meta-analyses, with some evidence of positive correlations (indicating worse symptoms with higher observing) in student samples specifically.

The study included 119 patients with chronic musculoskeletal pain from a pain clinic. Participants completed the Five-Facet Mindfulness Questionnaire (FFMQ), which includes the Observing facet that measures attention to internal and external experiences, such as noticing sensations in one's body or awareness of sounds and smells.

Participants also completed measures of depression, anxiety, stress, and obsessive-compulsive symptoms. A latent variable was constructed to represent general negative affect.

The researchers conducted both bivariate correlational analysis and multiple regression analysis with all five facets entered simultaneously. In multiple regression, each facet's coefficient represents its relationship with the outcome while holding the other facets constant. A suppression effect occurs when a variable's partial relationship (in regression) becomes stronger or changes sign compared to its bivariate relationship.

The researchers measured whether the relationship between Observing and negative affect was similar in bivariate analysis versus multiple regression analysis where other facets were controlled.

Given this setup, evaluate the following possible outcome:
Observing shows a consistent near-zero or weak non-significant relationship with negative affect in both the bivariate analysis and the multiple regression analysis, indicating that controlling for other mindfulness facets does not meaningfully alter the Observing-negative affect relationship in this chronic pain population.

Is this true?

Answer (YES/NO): YES